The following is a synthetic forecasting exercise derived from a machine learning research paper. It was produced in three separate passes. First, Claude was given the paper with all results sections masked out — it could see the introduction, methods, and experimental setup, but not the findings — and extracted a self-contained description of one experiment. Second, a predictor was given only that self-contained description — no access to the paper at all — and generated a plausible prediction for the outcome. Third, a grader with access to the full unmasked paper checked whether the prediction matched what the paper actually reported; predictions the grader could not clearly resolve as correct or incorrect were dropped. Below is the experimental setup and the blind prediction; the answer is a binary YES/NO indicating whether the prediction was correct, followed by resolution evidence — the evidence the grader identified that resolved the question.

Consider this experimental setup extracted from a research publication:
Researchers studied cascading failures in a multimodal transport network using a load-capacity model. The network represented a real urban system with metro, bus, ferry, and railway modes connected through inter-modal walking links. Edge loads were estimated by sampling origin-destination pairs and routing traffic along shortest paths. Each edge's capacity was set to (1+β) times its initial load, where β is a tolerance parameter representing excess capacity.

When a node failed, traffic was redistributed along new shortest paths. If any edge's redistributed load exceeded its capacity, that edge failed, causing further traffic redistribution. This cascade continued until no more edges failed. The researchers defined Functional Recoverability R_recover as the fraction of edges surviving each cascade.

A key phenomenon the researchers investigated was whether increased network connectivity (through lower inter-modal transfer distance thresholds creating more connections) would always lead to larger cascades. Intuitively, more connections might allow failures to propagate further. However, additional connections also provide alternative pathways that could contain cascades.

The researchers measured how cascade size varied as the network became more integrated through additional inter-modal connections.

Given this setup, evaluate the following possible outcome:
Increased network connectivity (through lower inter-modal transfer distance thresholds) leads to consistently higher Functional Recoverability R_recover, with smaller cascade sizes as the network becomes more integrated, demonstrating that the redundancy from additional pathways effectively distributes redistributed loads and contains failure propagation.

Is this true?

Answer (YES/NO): NO